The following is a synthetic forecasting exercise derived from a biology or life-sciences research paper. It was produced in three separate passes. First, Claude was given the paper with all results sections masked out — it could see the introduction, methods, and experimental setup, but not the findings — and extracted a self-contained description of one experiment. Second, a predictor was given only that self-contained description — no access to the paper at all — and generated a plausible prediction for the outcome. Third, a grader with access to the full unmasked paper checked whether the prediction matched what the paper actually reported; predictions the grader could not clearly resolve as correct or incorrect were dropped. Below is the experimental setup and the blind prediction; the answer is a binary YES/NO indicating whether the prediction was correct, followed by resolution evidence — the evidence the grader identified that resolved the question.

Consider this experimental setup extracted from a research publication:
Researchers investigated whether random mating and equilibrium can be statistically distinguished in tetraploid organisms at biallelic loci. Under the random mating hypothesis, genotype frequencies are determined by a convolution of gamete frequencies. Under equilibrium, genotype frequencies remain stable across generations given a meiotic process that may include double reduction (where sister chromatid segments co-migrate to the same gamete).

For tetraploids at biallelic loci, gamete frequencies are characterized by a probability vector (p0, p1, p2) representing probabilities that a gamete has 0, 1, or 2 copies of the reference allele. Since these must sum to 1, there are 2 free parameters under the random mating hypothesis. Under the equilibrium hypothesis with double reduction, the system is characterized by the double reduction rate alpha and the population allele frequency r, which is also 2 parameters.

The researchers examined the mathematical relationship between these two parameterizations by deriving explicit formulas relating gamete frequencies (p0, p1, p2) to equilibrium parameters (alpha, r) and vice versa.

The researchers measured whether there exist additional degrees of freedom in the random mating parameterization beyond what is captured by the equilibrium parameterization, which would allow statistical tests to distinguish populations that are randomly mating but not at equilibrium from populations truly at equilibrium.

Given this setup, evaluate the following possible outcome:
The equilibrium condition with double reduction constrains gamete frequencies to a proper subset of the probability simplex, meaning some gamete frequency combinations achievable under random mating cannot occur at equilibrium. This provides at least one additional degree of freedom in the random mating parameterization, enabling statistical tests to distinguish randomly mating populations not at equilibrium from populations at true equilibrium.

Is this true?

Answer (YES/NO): NO